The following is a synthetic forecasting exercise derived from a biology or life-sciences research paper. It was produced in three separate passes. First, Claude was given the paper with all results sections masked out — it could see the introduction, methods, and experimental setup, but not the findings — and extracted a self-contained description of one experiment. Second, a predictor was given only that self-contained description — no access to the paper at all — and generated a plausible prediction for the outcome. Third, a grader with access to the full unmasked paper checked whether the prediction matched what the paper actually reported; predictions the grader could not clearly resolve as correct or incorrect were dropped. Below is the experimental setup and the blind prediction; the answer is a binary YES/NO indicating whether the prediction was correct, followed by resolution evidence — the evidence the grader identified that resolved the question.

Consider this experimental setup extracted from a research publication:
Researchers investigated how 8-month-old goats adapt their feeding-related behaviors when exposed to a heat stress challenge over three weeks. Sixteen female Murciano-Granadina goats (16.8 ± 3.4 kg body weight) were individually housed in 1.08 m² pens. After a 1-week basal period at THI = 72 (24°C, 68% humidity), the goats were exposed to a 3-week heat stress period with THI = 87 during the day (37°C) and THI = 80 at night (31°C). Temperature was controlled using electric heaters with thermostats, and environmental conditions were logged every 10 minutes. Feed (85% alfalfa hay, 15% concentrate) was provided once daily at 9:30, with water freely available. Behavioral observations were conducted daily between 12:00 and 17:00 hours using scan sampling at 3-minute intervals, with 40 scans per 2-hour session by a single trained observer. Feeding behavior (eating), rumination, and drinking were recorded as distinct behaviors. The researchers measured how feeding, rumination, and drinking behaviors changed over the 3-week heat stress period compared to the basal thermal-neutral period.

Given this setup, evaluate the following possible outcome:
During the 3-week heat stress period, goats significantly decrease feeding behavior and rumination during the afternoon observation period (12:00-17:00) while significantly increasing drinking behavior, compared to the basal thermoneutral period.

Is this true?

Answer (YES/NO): NO